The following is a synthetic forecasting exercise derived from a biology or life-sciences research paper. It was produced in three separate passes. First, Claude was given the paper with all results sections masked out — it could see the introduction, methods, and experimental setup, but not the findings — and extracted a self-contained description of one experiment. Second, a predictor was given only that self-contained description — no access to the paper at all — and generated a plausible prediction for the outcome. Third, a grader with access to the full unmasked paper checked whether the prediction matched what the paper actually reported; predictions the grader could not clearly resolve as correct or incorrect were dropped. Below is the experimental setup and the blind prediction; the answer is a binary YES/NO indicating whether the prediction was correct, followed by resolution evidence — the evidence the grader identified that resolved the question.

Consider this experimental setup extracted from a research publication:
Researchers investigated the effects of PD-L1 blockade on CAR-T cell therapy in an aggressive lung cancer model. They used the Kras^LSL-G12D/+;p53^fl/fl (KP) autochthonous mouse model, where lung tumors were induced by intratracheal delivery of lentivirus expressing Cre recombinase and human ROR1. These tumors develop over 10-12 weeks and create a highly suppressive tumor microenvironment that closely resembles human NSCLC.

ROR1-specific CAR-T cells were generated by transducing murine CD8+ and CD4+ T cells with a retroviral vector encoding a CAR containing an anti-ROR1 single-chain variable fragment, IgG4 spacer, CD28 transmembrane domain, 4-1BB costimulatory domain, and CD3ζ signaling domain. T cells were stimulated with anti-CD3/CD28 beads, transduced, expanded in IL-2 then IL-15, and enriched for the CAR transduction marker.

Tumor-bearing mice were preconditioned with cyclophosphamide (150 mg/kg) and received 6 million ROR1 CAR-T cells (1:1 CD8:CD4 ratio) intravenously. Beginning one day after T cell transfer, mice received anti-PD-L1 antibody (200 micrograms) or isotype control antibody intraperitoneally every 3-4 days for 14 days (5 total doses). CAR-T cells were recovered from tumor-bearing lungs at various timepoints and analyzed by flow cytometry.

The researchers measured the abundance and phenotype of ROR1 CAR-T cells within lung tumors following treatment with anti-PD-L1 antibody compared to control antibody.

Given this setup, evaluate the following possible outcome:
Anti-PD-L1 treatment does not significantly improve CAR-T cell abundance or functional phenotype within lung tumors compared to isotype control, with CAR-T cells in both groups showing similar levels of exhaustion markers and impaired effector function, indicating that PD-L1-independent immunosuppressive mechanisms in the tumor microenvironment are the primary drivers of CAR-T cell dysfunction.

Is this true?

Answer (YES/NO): NO